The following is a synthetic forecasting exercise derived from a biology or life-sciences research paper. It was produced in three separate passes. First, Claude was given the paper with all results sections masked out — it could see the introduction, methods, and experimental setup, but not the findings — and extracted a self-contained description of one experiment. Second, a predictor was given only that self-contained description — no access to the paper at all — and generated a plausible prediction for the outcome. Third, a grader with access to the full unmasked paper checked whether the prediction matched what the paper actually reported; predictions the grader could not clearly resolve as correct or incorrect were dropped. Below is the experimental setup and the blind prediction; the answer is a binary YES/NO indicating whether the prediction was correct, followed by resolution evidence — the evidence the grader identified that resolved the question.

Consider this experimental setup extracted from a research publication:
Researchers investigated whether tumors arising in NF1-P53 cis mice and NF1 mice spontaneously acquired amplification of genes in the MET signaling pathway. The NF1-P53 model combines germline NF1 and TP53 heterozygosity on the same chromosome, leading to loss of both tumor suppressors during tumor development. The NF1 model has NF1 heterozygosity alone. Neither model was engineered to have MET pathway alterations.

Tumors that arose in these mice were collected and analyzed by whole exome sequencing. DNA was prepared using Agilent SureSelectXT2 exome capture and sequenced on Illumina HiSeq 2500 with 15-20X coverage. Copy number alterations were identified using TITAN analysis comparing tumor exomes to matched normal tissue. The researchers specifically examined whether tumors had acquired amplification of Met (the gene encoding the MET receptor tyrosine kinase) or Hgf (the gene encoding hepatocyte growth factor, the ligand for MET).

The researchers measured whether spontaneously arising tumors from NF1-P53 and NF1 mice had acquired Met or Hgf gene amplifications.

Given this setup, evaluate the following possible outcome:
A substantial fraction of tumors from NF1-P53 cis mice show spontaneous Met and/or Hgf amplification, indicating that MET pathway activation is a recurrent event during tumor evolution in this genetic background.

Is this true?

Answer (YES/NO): NO